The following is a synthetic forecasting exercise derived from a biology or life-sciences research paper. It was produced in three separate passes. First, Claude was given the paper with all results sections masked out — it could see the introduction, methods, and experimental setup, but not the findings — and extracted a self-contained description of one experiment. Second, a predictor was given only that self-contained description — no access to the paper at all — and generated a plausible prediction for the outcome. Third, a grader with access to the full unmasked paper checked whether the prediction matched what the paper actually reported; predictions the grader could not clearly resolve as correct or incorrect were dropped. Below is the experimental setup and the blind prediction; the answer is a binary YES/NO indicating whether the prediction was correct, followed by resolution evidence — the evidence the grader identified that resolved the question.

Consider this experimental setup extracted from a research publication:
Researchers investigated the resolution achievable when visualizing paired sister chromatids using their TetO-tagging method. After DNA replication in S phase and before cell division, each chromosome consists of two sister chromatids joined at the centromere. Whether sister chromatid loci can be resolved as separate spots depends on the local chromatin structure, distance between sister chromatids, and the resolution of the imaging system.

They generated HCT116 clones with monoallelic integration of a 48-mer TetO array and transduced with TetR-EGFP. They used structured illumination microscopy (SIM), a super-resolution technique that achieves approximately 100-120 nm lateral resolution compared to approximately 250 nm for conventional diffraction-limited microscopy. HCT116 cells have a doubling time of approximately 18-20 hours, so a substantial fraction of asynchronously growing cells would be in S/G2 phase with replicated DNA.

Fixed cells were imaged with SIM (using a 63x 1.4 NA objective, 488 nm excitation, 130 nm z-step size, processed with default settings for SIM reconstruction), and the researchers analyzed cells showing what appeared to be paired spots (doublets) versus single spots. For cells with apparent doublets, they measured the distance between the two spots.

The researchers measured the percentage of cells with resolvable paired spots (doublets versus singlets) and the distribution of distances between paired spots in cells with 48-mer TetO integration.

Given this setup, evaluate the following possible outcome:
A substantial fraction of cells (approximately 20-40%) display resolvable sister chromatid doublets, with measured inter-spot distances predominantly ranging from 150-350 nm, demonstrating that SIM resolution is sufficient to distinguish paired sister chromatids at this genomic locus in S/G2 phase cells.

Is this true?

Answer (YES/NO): NO